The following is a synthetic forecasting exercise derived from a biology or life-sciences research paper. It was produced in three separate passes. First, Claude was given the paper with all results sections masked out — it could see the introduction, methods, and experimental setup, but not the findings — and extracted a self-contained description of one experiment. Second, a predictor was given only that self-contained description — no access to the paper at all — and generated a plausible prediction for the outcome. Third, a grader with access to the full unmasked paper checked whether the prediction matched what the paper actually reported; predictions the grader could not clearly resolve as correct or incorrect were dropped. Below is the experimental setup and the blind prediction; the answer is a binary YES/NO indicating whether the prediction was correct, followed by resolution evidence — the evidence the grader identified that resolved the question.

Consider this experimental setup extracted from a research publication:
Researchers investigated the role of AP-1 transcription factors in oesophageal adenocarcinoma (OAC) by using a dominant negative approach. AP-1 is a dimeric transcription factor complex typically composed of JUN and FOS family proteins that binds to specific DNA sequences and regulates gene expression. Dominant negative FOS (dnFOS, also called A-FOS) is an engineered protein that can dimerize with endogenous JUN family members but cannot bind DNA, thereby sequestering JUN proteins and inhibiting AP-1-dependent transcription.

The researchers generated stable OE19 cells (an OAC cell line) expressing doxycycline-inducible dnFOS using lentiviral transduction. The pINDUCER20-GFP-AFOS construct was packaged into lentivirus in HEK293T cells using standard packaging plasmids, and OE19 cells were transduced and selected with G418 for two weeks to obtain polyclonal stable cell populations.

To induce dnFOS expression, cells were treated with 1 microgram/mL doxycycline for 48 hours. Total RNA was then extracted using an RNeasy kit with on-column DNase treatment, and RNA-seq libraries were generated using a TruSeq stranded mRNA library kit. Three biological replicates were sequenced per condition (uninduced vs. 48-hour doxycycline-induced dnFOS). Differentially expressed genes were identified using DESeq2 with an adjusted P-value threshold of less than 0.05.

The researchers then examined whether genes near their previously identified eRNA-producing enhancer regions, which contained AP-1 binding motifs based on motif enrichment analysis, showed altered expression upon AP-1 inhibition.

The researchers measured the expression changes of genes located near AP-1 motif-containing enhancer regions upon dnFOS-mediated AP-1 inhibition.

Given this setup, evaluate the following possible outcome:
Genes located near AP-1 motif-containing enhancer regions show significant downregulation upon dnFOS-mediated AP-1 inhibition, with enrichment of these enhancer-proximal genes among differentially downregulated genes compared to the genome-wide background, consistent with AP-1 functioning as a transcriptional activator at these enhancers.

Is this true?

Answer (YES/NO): YES